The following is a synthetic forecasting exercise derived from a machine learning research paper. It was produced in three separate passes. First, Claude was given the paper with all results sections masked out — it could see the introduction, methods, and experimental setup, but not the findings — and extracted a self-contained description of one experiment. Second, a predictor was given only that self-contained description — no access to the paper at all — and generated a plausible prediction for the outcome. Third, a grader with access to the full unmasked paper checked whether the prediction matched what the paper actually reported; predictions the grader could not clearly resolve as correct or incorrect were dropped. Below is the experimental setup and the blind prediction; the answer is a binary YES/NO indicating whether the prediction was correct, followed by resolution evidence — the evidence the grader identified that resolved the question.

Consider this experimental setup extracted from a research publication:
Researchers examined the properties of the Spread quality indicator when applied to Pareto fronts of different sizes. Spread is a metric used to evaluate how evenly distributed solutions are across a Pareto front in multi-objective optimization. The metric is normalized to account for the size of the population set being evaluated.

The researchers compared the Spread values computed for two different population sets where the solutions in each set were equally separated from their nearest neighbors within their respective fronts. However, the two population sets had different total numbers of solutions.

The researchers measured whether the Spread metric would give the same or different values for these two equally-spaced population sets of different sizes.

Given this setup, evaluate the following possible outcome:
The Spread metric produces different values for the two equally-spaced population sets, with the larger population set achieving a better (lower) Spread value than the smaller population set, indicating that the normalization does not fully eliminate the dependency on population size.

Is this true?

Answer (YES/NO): NO